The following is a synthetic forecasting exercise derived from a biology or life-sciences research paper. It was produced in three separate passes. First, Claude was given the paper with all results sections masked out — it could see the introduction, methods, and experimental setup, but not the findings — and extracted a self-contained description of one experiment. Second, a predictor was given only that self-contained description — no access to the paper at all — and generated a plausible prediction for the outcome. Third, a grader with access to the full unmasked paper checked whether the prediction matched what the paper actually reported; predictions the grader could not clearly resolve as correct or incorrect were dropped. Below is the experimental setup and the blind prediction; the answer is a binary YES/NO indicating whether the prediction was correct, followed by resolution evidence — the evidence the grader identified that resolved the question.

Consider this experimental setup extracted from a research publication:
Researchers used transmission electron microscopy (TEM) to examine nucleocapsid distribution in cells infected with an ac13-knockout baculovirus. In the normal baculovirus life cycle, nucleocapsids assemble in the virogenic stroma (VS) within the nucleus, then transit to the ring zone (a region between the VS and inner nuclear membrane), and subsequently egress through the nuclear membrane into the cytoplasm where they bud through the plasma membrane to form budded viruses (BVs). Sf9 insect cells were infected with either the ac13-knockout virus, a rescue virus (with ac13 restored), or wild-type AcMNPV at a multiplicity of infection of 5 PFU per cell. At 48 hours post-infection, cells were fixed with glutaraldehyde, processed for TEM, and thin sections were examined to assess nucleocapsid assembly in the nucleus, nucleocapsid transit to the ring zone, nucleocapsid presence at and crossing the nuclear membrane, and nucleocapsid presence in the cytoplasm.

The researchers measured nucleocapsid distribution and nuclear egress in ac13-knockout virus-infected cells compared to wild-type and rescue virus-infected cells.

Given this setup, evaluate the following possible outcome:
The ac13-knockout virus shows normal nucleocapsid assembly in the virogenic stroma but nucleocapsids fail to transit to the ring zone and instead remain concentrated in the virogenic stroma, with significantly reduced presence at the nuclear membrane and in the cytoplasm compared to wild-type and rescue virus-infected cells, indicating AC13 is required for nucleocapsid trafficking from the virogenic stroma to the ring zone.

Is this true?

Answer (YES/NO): NO